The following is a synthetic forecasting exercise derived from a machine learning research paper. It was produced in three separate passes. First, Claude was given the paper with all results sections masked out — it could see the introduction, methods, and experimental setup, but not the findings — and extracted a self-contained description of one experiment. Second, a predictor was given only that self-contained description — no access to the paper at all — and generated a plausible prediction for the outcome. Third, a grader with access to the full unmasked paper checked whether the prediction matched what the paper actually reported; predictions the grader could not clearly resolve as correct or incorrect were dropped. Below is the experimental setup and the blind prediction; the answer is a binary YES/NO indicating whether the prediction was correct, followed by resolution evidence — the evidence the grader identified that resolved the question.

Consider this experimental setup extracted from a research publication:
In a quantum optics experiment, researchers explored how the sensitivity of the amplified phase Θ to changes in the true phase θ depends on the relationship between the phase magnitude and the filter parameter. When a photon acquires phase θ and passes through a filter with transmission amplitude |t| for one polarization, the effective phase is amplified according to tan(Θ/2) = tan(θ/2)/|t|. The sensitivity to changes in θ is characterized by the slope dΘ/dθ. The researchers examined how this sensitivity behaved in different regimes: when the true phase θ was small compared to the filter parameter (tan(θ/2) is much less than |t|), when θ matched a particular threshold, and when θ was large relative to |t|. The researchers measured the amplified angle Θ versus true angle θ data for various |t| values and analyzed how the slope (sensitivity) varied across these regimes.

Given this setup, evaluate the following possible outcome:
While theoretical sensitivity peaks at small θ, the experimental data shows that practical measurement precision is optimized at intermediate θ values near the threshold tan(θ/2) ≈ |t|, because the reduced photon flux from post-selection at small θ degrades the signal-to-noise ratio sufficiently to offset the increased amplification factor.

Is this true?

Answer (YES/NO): NO